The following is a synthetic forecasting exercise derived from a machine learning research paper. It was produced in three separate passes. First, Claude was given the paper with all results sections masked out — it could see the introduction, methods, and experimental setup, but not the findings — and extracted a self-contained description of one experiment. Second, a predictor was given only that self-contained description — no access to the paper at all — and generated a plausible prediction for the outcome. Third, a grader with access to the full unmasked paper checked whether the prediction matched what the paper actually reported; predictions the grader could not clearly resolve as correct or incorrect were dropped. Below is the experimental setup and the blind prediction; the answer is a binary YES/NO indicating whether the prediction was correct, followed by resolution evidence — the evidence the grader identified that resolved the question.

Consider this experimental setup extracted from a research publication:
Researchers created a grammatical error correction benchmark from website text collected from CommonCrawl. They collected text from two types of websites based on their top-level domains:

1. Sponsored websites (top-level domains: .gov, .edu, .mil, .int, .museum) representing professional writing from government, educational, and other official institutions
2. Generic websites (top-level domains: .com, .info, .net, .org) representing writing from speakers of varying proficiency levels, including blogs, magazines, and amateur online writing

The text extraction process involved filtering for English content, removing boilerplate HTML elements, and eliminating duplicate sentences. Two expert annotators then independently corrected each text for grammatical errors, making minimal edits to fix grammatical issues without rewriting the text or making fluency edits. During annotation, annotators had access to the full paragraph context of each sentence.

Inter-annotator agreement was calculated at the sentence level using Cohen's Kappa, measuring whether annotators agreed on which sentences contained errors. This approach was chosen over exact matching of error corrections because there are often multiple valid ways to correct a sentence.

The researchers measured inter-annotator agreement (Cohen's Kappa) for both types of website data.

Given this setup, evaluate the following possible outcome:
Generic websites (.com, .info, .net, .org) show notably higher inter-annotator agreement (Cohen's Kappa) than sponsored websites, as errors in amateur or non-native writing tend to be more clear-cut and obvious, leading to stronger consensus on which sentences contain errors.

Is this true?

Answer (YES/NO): NO